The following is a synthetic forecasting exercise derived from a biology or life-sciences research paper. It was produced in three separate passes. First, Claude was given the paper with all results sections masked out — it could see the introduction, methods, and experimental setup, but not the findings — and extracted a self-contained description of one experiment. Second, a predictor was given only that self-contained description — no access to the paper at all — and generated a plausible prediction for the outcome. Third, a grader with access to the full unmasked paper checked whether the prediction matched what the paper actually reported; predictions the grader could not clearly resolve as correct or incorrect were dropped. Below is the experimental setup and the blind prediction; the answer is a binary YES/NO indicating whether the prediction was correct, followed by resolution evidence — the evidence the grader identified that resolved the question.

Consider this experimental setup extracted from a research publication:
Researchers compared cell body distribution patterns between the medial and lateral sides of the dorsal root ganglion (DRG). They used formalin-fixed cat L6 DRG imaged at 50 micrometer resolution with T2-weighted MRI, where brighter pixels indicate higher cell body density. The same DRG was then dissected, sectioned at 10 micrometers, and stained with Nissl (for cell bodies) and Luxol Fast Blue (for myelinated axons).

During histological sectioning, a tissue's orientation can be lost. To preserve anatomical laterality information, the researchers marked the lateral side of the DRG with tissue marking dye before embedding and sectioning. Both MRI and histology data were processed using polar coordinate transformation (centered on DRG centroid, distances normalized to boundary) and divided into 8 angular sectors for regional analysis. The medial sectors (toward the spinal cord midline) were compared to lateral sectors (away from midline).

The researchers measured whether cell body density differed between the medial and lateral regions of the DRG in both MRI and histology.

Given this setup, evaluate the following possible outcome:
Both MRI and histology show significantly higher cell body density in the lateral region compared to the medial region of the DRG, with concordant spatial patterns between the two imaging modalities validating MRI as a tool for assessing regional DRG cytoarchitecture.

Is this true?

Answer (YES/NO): NO